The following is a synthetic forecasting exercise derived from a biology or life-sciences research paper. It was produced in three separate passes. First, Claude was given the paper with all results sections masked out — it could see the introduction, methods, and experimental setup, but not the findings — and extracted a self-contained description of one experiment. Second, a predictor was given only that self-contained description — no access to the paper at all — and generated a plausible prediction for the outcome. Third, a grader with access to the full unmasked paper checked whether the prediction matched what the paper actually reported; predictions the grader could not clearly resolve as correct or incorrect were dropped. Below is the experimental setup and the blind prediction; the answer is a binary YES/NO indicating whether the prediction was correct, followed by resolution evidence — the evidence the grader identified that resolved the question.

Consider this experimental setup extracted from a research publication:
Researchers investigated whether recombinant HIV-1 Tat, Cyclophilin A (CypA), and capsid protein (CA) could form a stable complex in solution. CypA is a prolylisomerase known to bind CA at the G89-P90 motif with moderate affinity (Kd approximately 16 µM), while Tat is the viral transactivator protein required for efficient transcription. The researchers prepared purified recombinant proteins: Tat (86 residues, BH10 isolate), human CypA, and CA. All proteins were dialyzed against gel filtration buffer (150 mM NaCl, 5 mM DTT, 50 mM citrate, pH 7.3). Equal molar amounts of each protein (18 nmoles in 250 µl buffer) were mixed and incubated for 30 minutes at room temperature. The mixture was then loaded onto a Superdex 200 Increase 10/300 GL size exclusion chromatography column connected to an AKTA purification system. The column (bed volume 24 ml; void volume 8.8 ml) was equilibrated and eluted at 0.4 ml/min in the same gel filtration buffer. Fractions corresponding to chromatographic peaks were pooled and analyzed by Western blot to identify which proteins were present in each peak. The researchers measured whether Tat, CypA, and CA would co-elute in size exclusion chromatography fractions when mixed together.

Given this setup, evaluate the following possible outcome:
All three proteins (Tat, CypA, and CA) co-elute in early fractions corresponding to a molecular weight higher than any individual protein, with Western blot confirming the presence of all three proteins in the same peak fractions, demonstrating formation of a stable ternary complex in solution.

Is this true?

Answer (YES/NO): NO